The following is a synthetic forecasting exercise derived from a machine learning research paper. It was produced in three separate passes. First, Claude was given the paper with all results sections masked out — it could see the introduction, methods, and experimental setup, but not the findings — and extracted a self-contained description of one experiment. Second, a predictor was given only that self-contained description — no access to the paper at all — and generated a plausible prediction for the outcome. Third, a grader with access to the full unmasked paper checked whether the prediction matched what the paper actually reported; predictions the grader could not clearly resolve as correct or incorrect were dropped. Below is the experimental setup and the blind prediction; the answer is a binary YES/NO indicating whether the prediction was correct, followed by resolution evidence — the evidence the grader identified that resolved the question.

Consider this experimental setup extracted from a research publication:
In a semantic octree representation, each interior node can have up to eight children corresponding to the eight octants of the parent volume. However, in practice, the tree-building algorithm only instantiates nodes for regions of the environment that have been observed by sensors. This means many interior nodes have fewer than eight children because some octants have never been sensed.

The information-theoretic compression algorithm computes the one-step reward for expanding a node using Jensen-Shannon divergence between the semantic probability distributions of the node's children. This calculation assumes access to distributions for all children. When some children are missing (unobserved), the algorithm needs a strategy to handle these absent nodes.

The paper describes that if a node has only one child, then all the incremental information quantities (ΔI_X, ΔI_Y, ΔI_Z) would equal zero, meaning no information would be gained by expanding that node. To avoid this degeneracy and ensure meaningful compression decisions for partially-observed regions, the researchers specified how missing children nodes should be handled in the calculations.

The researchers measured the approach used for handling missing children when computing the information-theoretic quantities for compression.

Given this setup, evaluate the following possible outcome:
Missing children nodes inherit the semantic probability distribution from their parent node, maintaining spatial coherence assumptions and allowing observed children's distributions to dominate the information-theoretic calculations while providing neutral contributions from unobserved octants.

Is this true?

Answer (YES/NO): NO